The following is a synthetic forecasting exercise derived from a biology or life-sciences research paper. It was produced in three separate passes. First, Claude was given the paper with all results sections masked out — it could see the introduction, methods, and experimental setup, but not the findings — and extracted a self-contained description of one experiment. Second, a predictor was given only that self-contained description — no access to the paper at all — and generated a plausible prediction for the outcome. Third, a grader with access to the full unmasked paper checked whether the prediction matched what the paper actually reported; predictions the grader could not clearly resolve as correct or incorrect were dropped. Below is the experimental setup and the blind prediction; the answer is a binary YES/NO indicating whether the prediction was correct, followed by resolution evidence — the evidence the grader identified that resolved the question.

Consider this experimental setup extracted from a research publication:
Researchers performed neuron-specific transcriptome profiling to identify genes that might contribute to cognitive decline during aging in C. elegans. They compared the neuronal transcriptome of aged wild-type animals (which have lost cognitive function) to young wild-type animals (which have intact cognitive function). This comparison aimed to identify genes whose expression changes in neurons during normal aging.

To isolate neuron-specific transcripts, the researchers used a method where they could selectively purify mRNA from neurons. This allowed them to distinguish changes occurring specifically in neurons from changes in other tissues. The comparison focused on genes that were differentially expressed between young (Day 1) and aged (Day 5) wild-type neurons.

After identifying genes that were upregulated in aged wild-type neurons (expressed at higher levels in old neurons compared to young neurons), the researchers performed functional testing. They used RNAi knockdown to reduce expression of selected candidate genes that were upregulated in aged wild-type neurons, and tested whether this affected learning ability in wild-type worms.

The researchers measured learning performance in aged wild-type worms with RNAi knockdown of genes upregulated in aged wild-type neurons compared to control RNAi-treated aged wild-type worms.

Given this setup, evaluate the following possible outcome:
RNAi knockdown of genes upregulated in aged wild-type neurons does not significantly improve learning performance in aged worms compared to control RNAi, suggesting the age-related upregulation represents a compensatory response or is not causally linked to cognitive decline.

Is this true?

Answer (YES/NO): NO